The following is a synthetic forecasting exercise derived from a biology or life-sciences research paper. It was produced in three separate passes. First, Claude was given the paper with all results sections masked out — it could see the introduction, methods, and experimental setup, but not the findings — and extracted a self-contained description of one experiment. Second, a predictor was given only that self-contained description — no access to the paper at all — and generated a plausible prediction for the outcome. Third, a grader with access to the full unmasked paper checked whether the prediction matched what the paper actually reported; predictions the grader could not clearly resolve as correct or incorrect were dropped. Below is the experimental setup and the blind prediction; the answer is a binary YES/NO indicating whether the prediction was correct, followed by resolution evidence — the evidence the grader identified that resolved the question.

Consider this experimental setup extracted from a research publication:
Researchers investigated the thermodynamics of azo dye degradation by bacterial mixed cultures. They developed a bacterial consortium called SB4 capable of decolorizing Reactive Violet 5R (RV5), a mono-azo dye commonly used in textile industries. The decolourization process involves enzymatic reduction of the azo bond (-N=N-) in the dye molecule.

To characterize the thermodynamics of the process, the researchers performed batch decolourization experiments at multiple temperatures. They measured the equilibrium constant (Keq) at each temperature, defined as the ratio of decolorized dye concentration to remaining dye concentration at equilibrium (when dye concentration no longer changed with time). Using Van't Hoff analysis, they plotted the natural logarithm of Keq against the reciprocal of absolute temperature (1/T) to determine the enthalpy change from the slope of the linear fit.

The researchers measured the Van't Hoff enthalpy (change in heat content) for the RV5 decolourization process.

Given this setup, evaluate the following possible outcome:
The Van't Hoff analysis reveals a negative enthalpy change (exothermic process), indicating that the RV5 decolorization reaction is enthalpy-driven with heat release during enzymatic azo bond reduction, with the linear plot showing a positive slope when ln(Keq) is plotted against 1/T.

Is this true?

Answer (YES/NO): NO